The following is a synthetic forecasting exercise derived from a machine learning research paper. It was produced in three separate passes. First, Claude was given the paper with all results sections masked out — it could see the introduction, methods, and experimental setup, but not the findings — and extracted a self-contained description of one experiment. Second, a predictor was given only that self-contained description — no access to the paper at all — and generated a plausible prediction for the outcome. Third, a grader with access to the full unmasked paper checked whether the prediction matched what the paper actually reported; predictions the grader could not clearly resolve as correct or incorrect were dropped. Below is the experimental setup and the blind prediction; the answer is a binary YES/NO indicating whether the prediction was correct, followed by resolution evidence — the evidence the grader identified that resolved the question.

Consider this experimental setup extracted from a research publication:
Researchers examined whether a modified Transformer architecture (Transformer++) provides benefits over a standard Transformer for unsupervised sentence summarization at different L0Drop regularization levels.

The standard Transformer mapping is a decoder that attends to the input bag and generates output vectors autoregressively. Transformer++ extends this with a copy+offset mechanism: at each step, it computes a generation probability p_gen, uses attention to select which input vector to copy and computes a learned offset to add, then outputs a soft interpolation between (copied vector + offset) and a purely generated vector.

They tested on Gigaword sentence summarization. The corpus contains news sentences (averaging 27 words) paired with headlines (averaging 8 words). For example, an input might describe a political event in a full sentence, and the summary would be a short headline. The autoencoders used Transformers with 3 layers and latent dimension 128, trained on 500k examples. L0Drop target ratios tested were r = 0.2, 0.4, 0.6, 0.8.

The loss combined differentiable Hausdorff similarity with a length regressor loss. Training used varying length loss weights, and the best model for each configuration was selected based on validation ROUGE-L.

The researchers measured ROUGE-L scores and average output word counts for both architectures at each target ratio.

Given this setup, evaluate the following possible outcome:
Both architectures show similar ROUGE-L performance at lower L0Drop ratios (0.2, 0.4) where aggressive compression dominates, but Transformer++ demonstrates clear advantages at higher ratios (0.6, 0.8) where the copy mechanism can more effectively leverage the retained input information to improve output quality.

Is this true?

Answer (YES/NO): NO